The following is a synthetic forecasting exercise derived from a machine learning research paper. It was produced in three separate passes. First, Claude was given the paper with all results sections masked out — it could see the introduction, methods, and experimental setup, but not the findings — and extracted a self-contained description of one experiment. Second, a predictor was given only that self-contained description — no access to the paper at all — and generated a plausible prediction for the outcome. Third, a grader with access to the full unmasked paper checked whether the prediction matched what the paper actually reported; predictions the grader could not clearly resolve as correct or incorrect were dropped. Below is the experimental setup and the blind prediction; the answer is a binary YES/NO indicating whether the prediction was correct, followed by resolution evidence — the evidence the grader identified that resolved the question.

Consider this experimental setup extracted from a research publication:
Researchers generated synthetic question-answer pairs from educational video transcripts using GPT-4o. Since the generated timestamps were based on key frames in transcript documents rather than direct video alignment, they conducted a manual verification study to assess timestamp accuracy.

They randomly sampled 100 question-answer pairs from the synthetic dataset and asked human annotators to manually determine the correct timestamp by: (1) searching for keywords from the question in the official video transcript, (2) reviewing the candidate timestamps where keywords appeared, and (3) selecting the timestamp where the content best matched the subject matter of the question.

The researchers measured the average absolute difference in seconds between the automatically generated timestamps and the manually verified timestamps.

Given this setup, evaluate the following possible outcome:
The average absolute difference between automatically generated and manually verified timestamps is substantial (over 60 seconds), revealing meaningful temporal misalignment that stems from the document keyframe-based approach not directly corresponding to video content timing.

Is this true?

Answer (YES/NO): NO